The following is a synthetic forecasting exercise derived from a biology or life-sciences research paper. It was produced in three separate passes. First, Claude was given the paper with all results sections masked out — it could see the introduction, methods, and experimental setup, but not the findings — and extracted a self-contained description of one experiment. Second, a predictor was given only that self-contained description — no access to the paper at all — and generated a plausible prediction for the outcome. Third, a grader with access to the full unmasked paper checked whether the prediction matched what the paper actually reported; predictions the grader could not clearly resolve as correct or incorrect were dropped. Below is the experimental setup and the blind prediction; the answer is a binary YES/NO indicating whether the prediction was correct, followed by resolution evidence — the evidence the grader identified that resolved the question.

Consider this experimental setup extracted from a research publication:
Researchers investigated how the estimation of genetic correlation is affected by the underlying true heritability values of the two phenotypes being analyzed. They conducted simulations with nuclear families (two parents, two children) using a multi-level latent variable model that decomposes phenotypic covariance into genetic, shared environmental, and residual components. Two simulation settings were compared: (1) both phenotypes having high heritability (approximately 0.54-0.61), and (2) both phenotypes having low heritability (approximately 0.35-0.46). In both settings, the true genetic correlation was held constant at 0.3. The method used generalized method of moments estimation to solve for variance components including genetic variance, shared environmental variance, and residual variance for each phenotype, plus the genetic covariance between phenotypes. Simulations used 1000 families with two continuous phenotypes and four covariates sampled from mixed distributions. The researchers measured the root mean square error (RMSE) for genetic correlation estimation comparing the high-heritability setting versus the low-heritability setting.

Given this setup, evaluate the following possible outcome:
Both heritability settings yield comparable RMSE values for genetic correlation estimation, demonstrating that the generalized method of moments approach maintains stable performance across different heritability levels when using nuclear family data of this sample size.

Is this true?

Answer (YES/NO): YES